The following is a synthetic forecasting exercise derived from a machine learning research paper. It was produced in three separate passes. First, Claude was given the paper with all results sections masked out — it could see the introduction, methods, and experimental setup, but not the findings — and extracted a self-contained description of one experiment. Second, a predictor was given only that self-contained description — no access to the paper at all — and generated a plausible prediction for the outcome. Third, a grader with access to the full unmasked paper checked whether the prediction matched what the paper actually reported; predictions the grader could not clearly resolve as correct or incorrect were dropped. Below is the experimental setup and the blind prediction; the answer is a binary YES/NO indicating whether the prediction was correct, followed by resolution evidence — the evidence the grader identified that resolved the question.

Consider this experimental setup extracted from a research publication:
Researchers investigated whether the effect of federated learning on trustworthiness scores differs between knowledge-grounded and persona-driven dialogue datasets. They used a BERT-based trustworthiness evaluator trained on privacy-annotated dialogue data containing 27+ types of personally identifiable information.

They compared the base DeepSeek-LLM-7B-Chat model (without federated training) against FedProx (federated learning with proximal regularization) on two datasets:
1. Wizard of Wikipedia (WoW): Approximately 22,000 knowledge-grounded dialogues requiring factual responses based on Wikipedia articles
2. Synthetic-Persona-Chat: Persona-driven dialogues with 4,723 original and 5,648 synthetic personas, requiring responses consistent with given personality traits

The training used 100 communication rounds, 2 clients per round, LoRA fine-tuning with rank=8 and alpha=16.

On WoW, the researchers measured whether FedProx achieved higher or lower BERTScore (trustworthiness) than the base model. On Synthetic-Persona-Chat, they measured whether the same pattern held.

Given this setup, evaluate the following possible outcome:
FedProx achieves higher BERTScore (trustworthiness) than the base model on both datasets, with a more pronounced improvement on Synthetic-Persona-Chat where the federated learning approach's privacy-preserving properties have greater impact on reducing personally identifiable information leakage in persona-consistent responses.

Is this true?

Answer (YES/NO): NO